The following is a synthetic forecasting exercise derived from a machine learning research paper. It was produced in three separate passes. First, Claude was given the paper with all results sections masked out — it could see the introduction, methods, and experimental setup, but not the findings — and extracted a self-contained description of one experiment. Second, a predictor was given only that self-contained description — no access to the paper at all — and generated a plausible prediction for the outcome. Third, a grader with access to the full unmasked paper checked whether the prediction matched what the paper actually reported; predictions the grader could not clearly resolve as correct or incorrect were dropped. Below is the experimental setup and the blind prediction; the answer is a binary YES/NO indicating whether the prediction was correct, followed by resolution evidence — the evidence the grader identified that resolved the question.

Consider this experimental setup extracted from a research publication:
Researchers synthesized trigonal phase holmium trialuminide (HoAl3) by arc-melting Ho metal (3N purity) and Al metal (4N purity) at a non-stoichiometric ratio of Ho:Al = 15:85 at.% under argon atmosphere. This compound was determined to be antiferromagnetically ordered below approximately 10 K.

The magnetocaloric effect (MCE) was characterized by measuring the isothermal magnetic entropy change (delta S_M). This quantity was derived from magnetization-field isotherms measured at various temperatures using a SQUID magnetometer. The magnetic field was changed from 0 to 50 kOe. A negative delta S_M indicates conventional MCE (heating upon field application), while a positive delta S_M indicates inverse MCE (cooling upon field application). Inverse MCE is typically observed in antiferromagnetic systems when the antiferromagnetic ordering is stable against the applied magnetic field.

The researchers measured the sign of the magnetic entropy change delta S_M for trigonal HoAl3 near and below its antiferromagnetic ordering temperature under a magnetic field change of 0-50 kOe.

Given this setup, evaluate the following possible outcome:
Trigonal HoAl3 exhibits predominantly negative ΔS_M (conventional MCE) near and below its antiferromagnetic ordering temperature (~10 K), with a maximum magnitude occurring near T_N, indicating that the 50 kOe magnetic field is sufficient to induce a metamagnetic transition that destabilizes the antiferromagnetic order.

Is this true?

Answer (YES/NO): NO